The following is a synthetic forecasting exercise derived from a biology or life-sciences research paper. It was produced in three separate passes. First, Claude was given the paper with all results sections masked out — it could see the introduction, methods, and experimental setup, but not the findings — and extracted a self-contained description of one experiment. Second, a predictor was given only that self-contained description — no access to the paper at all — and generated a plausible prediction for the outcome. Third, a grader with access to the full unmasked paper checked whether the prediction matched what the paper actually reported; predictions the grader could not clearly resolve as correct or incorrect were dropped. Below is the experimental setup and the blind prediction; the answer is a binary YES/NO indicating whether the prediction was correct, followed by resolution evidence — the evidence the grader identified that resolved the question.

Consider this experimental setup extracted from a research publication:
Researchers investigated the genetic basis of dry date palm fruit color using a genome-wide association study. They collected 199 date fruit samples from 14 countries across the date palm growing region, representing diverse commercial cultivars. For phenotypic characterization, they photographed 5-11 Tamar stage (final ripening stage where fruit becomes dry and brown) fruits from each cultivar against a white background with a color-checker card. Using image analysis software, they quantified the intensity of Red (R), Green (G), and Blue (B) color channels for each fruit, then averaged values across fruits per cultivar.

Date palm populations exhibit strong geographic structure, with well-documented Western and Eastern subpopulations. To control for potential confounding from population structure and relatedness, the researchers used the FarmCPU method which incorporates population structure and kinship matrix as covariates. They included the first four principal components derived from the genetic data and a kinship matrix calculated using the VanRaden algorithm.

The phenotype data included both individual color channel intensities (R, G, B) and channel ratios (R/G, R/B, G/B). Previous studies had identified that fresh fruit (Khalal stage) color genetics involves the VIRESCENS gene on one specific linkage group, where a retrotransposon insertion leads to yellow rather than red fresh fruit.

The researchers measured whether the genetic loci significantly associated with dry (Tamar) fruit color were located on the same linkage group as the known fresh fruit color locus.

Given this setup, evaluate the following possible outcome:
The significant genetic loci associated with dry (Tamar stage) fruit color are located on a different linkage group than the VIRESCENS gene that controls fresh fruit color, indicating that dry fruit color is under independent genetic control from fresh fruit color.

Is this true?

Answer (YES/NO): NO